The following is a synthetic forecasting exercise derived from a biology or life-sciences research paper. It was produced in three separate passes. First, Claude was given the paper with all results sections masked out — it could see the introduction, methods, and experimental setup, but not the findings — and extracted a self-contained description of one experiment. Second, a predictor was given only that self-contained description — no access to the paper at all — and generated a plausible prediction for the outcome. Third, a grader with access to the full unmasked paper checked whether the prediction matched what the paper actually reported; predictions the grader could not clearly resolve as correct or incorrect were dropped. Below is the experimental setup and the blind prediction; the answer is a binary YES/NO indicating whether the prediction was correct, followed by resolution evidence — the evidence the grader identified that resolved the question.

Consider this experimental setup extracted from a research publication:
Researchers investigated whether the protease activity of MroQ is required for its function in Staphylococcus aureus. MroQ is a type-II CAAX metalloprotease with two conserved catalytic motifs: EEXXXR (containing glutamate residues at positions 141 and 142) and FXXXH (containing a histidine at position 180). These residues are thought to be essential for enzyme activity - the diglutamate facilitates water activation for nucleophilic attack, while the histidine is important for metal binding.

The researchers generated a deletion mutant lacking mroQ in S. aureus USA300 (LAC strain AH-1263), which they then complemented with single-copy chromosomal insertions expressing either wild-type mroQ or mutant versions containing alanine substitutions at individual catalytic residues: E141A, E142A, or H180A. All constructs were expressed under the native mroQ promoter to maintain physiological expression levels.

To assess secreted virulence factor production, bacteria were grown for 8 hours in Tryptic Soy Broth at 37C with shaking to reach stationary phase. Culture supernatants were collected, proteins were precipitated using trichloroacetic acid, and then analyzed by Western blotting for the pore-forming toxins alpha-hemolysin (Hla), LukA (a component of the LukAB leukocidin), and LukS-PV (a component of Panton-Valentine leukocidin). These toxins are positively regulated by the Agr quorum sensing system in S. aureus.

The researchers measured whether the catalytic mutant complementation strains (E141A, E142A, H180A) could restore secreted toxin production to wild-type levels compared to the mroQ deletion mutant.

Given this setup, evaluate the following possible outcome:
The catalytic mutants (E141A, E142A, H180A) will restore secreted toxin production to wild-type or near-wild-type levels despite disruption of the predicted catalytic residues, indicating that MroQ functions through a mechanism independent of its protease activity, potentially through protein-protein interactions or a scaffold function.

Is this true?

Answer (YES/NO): NO